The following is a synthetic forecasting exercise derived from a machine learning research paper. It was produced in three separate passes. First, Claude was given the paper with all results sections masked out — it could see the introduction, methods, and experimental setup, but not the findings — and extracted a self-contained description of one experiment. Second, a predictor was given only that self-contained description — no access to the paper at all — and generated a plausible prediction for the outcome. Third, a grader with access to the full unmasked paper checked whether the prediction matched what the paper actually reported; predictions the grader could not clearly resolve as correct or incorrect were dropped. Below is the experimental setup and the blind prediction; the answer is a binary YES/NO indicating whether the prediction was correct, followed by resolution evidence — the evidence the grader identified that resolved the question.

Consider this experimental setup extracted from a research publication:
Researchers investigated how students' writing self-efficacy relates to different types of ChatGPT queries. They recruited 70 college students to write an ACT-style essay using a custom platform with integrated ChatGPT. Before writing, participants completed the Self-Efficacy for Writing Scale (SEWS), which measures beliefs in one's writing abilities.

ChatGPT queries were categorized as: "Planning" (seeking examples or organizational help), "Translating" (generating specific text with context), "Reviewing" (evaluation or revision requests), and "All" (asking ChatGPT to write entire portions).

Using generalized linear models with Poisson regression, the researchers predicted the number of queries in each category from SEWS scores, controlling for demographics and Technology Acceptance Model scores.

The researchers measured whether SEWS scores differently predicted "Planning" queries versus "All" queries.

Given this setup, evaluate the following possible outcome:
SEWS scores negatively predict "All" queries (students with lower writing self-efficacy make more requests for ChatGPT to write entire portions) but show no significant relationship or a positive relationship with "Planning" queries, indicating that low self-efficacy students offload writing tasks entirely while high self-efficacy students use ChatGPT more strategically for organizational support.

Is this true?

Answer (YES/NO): NO